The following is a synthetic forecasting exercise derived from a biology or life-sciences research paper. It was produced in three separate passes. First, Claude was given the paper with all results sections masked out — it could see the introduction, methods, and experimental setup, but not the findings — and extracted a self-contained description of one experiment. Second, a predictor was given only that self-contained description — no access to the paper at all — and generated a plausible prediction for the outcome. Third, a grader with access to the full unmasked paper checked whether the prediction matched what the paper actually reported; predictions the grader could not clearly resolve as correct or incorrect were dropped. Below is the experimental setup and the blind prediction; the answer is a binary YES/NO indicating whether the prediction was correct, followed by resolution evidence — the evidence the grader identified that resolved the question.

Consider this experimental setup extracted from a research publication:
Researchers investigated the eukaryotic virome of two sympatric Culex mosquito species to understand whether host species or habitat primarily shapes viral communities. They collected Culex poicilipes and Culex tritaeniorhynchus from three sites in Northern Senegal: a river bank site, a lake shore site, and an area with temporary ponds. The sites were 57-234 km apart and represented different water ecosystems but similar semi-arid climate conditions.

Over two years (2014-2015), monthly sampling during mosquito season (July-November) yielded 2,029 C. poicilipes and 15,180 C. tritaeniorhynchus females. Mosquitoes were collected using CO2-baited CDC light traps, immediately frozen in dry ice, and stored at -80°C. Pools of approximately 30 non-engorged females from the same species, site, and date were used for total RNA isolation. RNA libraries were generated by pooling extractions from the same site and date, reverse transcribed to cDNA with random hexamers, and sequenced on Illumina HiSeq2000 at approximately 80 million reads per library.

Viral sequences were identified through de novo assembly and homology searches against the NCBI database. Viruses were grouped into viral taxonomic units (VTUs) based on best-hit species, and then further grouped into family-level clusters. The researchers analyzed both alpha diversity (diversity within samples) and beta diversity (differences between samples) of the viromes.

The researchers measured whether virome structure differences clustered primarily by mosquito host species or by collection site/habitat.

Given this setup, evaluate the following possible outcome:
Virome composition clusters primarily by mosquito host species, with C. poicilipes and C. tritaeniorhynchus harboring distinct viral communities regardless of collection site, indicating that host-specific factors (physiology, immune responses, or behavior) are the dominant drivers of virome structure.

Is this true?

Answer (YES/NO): YES